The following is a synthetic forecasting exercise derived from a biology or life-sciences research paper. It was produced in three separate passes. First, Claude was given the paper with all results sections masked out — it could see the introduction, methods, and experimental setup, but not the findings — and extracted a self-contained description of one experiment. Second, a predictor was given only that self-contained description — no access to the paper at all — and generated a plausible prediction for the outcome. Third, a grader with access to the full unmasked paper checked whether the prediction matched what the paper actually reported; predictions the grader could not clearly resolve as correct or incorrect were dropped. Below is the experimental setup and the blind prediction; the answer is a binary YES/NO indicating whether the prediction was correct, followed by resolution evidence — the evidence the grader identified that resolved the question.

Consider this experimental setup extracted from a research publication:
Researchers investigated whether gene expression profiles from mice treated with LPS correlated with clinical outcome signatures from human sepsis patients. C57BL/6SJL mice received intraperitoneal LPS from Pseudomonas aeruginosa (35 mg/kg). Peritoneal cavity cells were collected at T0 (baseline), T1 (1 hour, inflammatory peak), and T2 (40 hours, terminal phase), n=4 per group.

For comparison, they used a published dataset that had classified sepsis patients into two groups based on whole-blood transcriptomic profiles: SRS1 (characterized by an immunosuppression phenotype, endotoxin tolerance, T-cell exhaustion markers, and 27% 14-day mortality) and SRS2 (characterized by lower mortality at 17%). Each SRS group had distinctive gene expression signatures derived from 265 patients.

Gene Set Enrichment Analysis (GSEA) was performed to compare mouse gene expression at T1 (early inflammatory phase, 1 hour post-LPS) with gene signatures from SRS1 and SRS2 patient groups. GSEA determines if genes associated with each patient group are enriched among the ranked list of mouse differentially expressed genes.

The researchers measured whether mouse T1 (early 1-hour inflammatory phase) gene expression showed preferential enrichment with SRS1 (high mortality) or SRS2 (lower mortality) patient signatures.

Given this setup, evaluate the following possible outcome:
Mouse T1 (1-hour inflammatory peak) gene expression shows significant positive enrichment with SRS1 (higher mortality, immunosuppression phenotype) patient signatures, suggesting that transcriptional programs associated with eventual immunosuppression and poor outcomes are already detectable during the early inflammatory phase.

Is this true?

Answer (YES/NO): YES